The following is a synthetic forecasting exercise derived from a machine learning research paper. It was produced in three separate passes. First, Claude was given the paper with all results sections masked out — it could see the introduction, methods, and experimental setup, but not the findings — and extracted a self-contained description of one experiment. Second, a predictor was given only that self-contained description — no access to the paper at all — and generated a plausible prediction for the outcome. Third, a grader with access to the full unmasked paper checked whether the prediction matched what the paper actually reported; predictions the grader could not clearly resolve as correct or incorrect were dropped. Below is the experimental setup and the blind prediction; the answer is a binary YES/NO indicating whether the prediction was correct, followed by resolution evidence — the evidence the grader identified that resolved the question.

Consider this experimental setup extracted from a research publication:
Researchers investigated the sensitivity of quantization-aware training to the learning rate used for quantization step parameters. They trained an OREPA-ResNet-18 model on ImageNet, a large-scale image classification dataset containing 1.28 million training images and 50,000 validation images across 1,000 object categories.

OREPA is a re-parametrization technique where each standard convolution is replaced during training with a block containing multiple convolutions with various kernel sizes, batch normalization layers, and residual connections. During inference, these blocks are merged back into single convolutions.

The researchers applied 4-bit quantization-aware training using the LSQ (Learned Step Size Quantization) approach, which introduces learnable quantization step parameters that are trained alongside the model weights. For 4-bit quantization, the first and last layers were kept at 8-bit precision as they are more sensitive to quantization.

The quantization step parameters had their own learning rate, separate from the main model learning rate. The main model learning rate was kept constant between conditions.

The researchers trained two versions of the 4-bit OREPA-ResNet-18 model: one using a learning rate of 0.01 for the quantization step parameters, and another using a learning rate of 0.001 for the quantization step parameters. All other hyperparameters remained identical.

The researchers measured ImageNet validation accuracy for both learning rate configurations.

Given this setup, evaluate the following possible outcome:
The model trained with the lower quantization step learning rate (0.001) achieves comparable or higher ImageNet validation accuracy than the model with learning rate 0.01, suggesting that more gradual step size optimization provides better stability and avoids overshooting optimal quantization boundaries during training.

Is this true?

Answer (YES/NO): YES